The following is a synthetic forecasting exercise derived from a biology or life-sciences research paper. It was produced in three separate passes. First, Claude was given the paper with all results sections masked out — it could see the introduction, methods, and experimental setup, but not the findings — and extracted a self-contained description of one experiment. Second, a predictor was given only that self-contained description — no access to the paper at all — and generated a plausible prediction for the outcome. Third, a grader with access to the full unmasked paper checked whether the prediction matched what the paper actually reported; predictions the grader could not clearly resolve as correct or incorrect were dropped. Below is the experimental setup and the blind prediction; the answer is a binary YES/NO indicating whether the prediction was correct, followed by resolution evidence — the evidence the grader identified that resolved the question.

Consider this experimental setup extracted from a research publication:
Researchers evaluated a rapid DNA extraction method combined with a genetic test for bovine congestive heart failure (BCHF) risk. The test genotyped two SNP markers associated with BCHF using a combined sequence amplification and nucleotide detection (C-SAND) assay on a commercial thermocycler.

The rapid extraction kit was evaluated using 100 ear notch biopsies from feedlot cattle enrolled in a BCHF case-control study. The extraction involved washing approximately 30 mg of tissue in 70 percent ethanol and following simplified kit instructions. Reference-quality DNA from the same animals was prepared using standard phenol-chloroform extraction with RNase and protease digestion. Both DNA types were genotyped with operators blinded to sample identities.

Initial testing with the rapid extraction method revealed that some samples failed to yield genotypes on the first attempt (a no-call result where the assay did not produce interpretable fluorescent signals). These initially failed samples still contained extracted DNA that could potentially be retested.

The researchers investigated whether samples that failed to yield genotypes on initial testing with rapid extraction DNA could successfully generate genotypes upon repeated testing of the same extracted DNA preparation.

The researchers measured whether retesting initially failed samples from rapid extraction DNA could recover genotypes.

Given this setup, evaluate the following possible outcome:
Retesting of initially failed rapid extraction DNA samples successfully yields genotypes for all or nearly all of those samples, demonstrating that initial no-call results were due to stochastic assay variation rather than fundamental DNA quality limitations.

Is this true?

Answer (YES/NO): NO